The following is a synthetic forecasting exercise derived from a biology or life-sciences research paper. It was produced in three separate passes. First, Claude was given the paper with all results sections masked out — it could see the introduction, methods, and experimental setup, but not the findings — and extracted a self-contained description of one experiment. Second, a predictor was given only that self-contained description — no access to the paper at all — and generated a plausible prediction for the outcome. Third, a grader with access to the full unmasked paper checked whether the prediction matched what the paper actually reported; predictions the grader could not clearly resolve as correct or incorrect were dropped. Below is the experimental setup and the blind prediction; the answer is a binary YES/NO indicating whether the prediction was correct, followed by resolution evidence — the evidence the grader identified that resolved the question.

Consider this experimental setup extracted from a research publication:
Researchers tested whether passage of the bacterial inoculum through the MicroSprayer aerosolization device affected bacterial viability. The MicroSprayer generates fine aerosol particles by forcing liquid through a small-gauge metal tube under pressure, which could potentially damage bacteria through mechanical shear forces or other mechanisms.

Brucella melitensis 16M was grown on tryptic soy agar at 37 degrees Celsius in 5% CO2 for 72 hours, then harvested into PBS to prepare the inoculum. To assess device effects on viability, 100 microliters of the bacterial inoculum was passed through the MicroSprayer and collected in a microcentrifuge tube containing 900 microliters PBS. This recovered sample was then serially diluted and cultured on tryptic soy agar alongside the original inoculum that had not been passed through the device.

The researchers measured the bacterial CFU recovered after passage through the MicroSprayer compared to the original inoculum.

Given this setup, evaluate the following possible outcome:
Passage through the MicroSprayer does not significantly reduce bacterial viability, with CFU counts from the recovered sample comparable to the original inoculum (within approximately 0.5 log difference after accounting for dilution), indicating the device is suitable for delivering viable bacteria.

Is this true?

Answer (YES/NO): YES